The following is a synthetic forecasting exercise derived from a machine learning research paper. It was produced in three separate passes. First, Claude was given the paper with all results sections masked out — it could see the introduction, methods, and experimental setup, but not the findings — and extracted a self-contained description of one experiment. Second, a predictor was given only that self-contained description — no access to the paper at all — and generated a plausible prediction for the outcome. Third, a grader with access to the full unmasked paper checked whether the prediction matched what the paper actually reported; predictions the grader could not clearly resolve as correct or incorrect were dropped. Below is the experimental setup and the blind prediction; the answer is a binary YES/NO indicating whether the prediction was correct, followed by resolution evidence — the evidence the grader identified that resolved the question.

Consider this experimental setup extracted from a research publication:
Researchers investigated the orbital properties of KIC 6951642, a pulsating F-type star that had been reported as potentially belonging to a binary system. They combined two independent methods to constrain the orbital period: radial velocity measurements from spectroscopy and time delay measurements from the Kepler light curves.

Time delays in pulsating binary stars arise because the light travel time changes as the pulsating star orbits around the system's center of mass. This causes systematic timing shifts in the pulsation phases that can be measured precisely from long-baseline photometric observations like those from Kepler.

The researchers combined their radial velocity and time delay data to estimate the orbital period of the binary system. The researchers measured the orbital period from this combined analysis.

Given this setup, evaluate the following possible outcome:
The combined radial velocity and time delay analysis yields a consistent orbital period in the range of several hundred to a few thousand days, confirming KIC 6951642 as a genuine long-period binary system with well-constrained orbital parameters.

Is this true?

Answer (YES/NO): NO